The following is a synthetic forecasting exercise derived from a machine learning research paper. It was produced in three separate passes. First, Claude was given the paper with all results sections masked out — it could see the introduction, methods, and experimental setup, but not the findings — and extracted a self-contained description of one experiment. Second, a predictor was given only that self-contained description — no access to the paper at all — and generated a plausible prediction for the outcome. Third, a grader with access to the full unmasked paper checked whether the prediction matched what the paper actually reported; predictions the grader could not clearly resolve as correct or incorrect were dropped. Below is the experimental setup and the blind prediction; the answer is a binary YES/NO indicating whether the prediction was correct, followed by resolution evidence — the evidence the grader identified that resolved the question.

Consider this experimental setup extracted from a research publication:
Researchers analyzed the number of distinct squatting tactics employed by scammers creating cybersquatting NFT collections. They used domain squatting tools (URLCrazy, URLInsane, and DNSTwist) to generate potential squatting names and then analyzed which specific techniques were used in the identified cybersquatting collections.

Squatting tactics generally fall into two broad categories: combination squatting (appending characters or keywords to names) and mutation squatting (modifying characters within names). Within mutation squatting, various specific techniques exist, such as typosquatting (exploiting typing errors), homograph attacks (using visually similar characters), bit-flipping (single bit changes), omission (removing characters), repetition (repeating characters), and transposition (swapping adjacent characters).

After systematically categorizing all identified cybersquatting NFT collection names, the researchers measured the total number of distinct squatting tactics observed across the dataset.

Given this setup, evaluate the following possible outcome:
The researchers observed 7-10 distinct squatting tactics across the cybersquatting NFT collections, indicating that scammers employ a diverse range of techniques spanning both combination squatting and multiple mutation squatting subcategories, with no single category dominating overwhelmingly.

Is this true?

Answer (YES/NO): NO